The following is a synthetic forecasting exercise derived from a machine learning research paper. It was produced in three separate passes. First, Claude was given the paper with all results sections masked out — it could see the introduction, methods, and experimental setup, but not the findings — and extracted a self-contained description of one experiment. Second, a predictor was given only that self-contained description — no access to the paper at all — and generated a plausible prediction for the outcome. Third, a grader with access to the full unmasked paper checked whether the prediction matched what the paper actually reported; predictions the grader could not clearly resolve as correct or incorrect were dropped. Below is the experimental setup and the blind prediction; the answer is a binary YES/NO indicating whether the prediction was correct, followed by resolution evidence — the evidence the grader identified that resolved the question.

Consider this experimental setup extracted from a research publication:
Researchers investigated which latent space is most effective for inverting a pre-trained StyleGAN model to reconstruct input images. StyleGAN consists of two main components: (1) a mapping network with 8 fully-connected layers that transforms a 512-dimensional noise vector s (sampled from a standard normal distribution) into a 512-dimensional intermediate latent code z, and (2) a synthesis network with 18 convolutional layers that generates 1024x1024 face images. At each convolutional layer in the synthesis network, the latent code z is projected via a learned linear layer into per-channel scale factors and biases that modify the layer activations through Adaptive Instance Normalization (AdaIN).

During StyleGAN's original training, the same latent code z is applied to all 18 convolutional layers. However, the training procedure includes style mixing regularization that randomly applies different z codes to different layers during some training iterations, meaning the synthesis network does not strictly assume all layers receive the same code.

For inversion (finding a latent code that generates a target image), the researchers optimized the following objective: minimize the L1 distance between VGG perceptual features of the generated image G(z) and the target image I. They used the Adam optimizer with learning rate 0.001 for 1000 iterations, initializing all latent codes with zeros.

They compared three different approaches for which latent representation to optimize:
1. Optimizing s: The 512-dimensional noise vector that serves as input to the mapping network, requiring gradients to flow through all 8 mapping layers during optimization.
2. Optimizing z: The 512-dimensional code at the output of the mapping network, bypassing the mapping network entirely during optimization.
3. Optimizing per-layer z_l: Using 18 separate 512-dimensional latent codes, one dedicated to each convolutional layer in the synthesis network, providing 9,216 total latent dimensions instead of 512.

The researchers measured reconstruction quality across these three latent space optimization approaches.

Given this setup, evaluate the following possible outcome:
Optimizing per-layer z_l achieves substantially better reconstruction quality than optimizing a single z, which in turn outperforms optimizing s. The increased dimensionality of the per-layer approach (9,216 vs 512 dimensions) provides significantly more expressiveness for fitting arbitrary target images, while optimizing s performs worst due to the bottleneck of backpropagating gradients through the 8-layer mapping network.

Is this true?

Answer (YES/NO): YES